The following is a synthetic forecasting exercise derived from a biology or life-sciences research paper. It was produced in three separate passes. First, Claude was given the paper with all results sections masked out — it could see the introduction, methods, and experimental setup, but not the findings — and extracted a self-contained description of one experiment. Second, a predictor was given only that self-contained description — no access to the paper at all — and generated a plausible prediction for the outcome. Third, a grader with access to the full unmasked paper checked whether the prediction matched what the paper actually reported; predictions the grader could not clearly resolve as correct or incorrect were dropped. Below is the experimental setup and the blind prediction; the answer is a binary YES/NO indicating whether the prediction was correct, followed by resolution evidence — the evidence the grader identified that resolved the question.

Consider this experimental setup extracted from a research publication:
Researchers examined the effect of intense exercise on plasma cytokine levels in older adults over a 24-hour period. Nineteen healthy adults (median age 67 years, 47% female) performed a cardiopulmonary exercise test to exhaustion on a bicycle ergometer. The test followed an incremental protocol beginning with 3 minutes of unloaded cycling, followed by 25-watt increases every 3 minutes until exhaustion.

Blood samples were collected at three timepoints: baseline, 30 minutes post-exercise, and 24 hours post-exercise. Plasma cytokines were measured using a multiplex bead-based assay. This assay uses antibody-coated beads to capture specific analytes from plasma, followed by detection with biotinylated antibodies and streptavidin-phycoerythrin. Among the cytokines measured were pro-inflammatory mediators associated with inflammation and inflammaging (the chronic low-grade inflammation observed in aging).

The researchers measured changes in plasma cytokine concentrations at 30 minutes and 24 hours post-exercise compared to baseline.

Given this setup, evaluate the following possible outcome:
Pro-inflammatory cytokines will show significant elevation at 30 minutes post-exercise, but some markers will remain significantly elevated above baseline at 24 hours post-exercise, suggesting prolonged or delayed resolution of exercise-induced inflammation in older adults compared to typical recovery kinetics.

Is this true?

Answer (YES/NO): NO